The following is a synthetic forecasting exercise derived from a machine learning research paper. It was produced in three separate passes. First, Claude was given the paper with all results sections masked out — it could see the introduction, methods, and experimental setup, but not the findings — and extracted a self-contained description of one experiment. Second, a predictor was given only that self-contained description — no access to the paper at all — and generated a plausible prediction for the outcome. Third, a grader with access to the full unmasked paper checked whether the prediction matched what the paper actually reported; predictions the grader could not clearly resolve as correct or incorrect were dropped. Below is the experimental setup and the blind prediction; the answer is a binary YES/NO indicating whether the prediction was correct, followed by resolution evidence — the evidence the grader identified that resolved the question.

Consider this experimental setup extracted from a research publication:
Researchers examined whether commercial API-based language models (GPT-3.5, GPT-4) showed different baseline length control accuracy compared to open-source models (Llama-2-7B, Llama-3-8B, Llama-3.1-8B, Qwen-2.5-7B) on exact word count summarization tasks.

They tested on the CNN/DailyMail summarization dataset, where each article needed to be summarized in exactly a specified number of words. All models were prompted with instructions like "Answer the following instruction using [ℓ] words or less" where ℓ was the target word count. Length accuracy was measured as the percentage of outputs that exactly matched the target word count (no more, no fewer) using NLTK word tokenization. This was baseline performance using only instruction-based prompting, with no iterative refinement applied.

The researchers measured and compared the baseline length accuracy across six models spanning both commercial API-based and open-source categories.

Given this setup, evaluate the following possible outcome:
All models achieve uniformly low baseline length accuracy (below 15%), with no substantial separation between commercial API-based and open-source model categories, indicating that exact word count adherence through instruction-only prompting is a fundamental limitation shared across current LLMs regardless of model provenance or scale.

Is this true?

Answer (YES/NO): NO